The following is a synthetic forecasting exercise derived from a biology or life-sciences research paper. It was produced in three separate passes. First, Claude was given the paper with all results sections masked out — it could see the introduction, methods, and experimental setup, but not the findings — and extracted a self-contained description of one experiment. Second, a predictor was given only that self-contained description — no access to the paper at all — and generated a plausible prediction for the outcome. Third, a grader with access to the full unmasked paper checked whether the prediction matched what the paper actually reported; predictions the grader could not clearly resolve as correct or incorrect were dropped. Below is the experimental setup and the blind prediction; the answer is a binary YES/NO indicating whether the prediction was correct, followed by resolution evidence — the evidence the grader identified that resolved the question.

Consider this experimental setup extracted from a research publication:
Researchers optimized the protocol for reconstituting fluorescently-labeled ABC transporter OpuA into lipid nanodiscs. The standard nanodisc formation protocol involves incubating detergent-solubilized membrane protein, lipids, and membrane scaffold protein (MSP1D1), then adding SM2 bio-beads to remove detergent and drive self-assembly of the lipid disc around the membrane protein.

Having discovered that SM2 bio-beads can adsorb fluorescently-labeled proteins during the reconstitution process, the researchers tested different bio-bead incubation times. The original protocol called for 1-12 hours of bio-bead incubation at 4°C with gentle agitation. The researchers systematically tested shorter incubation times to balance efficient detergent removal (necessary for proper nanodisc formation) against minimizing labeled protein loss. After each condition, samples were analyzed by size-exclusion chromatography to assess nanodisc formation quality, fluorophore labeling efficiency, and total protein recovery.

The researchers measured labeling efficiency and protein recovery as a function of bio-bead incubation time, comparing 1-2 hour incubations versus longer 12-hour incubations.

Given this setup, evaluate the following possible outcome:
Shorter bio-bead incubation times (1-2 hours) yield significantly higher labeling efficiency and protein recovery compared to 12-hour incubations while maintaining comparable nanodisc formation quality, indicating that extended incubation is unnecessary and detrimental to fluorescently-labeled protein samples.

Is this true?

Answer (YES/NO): YES